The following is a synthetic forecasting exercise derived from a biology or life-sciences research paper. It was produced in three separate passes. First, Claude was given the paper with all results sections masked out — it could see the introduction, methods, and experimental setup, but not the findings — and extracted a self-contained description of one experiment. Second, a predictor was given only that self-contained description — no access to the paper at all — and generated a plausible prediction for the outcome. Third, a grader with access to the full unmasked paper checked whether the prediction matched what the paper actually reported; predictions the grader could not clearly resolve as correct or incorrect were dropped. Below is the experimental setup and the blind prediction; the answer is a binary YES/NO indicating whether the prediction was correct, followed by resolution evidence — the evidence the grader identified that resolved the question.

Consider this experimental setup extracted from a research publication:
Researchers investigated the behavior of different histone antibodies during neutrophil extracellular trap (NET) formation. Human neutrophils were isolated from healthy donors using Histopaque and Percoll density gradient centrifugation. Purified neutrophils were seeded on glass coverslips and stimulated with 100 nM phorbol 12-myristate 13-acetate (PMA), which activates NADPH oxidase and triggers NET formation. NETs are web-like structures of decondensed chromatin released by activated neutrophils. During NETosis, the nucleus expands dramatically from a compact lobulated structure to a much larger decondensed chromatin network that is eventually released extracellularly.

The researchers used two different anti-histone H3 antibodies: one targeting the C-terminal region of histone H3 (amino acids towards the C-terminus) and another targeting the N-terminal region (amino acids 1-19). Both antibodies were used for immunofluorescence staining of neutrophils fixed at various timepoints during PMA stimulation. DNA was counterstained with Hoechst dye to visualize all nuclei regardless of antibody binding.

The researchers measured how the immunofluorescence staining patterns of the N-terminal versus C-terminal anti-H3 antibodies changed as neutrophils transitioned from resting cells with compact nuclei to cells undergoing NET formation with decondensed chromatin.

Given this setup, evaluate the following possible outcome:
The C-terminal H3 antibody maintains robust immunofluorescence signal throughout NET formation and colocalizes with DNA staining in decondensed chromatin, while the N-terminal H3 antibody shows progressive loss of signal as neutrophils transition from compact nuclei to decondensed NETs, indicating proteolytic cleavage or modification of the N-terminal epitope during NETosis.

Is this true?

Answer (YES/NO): YES